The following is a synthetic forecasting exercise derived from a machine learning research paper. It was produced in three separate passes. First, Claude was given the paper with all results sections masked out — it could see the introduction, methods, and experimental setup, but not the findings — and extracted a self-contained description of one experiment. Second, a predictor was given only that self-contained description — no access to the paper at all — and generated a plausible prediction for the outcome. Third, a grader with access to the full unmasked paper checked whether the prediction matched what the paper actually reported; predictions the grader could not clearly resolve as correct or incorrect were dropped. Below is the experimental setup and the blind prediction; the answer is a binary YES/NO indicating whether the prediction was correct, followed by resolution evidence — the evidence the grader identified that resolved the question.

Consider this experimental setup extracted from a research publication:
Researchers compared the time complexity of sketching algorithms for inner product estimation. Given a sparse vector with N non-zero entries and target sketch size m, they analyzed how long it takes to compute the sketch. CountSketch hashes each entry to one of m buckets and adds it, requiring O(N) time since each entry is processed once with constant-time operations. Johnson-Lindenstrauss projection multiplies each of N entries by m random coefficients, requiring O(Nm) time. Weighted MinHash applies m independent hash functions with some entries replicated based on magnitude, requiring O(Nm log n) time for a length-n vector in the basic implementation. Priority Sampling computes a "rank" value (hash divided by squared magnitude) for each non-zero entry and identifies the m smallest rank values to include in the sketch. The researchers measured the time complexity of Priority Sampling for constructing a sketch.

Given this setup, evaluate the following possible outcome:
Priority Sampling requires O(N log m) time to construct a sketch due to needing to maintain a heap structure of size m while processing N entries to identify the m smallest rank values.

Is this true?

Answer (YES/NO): YES